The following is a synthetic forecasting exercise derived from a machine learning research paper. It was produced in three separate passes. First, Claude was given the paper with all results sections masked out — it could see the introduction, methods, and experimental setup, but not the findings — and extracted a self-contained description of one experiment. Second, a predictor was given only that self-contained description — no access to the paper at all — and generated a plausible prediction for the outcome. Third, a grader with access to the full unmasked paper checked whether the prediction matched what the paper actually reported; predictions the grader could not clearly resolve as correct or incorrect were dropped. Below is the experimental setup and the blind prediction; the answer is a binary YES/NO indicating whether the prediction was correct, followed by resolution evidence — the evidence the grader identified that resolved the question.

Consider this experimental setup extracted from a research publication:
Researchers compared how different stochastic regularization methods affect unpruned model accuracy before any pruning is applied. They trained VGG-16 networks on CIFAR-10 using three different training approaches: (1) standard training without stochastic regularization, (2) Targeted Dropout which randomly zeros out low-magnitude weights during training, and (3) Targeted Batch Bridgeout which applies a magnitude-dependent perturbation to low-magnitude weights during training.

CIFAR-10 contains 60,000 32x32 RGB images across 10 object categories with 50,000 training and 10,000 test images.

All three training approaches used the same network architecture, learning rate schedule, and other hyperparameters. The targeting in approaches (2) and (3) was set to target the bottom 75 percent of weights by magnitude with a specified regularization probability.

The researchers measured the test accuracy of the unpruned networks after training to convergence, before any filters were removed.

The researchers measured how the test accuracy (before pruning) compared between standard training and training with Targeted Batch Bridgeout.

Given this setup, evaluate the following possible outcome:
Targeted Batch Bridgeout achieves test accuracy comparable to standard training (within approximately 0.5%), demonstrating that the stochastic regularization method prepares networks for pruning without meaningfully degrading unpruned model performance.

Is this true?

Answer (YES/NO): NO